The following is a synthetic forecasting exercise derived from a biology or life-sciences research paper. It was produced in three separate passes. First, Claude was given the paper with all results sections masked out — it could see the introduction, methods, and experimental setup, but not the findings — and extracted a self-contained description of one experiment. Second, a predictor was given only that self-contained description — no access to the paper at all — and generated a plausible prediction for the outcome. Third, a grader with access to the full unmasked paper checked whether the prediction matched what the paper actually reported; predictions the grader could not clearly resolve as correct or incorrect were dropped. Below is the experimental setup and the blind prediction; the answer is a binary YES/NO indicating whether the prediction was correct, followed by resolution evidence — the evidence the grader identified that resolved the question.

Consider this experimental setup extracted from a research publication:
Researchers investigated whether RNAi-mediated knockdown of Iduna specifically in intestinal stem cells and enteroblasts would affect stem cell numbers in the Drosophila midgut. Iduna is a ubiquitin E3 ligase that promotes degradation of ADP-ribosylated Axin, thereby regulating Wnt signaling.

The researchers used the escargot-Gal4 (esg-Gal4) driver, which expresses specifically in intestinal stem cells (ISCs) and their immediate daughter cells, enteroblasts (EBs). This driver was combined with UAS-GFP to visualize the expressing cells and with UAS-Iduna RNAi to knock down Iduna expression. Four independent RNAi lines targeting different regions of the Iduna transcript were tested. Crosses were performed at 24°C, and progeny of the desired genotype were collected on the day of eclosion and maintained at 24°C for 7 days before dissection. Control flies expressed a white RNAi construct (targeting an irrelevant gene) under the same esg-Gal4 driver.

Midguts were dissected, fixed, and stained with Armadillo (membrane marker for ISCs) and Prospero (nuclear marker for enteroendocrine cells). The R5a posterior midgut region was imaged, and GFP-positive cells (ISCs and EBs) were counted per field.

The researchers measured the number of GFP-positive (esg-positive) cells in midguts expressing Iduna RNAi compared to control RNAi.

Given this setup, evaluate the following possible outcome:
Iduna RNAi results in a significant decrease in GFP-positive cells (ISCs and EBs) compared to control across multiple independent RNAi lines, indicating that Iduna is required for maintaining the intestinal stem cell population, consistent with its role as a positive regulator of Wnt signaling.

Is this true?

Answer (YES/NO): NO